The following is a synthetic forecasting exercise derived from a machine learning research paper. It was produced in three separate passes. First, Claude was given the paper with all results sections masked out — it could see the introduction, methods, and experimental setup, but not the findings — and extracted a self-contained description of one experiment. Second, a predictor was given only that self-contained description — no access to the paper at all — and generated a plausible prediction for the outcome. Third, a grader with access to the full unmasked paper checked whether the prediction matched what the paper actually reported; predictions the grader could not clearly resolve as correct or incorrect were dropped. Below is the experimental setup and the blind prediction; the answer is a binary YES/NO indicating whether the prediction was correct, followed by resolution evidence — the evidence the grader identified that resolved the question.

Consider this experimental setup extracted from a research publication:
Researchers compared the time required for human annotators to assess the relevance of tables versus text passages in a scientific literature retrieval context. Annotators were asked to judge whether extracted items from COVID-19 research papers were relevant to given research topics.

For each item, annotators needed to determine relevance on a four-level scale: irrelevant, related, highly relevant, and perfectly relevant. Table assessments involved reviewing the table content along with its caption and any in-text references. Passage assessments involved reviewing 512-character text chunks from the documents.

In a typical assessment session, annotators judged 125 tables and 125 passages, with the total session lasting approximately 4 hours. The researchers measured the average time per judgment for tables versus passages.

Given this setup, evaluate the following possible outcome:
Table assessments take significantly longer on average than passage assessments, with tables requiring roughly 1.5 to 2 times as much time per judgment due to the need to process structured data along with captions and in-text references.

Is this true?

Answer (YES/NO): YES